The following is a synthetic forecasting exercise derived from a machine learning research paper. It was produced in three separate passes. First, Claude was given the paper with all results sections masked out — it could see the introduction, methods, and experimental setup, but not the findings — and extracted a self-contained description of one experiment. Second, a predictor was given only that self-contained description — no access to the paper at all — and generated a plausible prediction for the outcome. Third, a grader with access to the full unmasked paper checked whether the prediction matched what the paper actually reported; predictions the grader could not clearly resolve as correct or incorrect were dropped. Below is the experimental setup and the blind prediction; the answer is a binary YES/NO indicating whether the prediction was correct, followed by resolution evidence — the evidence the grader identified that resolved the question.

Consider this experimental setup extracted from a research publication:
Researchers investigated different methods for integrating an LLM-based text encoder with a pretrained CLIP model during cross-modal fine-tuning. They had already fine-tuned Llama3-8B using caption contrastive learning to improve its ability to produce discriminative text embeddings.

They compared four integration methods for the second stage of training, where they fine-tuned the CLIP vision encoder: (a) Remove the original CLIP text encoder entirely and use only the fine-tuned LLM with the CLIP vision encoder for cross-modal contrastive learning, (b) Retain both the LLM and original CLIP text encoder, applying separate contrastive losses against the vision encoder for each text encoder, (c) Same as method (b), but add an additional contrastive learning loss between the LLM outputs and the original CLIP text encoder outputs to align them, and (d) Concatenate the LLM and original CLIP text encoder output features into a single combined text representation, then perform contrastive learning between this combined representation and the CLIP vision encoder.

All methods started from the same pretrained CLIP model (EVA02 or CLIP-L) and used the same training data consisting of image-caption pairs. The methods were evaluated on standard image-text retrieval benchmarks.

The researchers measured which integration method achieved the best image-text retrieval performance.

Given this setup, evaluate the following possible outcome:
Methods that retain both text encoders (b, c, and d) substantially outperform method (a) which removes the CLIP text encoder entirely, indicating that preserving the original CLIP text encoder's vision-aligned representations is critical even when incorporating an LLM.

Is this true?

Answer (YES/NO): NO